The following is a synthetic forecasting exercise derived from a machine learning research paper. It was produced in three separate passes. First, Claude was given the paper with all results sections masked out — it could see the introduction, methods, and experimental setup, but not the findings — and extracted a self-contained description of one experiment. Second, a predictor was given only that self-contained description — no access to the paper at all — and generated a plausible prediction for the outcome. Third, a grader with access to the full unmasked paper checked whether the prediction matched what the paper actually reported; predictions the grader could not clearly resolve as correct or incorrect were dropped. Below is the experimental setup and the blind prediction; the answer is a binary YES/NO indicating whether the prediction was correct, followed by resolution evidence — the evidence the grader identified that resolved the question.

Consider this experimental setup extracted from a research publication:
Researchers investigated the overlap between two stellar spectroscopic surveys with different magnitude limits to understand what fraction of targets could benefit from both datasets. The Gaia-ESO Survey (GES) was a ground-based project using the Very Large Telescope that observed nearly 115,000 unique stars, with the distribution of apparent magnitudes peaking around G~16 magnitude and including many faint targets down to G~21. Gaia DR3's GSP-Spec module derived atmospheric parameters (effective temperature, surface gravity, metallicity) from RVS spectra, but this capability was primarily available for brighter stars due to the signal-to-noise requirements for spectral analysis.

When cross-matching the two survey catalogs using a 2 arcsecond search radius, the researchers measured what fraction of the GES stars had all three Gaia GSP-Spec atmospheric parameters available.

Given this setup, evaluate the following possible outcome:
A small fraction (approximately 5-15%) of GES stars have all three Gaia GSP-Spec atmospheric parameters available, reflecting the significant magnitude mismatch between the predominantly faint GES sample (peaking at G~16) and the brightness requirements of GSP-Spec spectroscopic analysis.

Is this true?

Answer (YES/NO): NO